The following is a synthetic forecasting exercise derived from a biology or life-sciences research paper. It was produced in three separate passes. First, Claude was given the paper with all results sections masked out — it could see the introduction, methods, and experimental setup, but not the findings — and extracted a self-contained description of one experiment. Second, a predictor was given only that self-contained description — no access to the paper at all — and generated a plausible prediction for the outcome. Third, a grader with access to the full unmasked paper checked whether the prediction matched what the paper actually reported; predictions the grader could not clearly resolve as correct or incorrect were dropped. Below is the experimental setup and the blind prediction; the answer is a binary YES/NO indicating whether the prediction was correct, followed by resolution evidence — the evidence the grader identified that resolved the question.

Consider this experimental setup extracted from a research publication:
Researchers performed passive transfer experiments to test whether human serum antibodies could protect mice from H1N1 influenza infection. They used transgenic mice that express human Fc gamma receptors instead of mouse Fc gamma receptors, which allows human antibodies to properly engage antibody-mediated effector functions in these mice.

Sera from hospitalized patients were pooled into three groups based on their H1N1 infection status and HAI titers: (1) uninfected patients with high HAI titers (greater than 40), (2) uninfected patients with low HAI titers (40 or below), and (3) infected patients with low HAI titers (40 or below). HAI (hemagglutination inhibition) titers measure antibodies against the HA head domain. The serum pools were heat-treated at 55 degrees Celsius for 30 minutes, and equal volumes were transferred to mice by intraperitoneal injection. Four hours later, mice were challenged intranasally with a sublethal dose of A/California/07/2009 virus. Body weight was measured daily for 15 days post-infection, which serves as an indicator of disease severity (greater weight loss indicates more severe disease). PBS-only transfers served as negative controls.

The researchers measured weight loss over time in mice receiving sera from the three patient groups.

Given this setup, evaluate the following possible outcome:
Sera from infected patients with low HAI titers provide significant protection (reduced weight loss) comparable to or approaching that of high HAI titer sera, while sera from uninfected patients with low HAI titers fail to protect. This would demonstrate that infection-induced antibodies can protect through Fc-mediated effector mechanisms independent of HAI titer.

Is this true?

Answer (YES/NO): NO